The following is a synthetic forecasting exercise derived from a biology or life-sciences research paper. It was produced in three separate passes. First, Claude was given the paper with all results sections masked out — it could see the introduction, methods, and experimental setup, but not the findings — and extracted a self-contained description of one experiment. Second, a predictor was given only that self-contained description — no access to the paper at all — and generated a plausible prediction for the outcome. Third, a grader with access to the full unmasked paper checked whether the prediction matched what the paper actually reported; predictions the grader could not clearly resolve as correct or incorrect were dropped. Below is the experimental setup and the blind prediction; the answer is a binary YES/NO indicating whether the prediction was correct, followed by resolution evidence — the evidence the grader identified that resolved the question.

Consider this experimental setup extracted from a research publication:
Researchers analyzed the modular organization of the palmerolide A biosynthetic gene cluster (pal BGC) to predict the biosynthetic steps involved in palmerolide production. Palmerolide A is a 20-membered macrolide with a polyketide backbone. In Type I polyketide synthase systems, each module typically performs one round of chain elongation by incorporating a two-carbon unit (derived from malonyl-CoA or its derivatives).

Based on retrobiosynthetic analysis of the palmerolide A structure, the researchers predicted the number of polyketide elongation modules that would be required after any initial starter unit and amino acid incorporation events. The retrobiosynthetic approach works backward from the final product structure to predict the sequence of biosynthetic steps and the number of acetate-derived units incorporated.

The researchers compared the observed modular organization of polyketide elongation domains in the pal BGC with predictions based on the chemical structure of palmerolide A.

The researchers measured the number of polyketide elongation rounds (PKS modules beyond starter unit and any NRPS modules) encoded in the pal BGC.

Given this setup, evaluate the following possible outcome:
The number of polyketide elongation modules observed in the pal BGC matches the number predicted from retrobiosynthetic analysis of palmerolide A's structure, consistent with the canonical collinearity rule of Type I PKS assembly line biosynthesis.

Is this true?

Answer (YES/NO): YES